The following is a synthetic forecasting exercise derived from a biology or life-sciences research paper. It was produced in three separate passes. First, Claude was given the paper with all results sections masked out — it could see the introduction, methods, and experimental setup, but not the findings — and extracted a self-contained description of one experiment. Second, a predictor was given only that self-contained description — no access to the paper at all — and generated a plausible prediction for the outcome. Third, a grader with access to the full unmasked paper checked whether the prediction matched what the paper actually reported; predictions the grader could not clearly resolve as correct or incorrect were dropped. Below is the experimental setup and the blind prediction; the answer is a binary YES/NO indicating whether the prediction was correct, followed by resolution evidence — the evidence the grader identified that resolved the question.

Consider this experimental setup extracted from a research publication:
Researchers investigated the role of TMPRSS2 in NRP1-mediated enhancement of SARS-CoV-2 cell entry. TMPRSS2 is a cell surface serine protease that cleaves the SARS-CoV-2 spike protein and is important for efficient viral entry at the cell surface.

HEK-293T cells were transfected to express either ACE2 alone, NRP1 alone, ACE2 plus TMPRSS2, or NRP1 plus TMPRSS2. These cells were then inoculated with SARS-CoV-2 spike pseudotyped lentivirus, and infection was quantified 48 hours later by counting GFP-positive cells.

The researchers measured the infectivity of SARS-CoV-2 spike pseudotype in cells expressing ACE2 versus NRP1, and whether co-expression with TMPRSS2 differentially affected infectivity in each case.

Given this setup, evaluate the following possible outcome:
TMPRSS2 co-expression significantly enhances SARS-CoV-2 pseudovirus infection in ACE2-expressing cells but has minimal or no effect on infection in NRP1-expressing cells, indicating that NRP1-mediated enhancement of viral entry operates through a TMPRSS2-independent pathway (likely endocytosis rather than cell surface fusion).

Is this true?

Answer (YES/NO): NO